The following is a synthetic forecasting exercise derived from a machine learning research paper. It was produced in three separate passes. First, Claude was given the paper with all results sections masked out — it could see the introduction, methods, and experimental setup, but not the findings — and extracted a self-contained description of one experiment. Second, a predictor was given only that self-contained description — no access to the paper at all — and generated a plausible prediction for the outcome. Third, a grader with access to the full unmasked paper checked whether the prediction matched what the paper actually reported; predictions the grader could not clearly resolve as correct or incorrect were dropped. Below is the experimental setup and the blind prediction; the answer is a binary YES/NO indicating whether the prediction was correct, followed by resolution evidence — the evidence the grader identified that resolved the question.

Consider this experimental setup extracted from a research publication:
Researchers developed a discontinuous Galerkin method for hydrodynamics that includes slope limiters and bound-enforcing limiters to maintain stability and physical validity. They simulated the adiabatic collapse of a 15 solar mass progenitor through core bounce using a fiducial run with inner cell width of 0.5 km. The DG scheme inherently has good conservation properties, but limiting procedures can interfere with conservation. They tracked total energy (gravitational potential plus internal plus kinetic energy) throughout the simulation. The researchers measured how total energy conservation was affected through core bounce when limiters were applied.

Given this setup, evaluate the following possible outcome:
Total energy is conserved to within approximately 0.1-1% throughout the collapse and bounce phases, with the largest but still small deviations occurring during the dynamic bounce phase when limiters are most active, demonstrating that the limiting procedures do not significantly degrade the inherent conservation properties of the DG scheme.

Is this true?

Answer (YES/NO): NO